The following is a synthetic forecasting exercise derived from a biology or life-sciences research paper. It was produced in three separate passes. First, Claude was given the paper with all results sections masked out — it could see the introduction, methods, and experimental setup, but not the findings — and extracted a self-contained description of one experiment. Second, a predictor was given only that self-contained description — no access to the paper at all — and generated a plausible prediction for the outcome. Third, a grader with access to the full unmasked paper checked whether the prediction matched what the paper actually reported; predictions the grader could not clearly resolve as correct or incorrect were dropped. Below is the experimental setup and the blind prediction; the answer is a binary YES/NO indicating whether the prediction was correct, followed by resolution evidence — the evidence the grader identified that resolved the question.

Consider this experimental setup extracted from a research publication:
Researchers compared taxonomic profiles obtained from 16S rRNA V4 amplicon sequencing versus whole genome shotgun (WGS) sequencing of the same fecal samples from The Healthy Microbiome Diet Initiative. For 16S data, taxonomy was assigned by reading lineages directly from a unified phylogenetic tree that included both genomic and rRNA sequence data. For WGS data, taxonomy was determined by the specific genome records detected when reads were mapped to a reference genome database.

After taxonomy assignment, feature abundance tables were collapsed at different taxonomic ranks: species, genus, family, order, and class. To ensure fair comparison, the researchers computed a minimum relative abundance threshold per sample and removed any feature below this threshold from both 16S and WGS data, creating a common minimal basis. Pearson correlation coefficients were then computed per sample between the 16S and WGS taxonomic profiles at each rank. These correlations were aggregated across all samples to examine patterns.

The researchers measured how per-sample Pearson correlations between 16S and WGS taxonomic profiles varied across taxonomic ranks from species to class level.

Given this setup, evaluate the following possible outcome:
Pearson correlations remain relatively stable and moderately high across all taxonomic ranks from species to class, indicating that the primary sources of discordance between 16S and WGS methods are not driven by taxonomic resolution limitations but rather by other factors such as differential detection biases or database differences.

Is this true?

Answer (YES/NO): NO